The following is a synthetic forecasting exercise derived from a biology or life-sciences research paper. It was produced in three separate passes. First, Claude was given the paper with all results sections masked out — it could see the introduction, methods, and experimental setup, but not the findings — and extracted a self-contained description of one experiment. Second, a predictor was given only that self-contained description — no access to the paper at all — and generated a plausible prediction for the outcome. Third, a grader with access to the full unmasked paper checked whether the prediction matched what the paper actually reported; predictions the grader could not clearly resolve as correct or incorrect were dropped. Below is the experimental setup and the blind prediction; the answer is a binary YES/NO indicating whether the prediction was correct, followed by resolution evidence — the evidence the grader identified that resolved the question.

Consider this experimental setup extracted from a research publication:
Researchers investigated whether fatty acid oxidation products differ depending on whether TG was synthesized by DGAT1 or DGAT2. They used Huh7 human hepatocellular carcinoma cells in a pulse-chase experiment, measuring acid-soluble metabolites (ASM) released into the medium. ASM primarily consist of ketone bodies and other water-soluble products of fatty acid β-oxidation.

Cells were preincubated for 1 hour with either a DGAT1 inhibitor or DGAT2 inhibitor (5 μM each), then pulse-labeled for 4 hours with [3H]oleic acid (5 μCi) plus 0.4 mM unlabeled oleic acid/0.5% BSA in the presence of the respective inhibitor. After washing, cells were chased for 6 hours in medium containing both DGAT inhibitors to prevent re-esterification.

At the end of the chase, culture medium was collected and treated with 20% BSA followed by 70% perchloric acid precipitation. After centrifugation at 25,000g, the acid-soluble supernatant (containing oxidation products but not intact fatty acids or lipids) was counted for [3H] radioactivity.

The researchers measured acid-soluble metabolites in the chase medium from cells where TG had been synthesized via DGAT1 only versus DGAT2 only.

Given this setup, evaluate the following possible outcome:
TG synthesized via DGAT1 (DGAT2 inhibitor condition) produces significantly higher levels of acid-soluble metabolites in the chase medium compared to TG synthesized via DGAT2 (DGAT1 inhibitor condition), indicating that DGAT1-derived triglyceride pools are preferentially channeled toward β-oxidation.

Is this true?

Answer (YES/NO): YES